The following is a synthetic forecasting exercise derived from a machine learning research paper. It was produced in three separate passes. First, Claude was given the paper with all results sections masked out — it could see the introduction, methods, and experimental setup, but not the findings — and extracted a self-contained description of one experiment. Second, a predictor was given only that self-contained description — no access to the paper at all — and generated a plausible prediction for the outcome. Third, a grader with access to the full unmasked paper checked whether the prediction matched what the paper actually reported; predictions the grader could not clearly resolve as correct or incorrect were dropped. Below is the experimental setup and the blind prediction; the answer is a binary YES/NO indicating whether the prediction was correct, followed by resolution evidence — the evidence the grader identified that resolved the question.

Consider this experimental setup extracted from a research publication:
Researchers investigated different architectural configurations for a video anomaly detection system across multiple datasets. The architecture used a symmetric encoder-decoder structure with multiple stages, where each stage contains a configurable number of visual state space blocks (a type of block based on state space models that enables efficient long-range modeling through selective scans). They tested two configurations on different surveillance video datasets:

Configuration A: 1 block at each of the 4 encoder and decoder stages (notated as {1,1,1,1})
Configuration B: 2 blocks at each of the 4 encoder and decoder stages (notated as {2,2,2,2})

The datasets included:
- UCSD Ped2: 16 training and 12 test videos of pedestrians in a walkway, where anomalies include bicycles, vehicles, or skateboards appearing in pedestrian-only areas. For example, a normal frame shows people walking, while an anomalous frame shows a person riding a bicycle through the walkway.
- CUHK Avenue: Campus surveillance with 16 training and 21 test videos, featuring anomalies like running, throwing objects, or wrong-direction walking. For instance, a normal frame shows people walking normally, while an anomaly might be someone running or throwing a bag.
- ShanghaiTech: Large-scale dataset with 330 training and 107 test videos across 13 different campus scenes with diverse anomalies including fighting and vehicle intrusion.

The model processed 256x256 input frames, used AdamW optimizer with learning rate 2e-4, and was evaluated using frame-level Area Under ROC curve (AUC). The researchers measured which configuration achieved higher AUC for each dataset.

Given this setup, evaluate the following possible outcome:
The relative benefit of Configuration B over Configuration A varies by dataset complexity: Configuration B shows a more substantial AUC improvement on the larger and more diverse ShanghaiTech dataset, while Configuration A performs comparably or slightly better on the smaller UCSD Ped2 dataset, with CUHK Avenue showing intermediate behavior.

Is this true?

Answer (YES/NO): NO